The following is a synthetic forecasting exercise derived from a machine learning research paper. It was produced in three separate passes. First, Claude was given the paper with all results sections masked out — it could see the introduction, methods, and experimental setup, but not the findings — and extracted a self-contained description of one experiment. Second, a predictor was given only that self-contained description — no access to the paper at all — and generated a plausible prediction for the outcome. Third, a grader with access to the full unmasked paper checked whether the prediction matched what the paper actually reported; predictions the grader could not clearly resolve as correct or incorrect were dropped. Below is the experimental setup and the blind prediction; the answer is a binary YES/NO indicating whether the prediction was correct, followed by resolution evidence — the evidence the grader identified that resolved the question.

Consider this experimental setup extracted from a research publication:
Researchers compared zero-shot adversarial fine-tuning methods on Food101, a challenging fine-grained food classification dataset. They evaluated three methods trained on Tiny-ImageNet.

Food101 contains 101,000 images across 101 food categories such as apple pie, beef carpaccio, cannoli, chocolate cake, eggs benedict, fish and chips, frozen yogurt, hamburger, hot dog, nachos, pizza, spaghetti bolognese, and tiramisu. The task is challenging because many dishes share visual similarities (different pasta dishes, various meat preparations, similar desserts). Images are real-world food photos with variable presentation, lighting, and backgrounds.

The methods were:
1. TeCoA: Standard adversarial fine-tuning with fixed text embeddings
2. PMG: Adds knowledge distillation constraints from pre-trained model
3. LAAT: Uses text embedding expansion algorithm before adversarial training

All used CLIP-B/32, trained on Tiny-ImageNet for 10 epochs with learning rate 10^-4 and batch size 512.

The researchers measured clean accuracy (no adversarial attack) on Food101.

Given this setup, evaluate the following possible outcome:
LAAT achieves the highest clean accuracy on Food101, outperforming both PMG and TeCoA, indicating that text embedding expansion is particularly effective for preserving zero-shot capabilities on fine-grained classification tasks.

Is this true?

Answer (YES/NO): NO